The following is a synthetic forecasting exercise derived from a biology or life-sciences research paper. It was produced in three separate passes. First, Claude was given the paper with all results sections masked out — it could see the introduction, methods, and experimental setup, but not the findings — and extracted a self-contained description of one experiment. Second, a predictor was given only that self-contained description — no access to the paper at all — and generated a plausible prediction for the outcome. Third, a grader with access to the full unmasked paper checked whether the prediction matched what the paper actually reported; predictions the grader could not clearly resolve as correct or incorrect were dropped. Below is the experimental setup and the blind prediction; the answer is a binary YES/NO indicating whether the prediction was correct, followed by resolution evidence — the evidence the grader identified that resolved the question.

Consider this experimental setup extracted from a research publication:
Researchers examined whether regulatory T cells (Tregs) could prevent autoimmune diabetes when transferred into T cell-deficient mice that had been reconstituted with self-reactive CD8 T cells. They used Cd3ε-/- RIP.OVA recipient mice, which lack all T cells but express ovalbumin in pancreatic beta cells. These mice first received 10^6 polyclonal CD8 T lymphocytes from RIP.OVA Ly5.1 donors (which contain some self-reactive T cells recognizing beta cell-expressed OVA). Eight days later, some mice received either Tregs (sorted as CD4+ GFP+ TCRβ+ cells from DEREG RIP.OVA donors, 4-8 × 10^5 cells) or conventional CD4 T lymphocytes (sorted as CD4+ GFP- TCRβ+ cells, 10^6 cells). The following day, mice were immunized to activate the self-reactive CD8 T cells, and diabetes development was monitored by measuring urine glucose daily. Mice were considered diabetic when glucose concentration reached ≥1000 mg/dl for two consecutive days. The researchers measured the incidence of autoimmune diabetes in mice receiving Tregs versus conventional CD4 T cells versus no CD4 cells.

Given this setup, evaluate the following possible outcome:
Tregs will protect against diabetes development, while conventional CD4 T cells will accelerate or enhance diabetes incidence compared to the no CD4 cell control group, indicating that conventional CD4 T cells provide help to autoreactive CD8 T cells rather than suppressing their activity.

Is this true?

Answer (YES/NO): YES